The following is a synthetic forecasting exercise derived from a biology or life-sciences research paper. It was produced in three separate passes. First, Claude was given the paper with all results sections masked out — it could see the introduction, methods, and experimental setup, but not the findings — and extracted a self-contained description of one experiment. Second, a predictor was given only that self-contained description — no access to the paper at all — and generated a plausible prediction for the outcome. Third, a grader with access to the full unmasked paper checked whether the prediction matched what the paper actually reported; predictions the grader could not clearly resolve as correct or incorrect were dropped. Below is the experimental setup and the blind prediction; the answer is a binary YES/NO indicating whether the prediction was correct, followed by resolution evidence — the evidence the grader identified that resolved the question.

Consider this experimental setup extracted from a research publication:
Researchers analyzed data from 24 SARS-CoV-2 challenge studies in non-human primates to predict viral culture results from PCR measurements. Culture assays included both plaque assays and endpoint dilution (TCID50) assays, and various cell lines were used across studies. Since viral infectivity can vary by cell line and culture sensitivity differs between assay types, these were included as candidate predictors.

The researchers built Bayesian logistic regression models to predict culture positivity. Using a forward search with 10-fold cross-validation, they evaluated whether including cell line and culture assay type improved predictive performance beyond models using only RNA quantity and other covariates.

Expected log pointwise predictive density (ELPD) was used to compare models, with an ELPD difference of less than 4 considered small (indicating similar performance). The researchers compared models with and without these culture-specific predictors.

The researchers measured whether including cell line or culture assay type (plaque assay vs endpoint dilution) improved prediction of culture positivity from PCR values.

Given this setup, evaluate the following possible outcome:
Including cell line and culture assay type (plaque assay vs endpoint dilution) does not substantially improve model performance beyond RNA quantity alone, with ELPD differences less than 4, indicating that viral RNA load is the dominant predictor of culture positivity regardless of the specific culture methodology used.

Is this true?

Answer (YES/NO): NO